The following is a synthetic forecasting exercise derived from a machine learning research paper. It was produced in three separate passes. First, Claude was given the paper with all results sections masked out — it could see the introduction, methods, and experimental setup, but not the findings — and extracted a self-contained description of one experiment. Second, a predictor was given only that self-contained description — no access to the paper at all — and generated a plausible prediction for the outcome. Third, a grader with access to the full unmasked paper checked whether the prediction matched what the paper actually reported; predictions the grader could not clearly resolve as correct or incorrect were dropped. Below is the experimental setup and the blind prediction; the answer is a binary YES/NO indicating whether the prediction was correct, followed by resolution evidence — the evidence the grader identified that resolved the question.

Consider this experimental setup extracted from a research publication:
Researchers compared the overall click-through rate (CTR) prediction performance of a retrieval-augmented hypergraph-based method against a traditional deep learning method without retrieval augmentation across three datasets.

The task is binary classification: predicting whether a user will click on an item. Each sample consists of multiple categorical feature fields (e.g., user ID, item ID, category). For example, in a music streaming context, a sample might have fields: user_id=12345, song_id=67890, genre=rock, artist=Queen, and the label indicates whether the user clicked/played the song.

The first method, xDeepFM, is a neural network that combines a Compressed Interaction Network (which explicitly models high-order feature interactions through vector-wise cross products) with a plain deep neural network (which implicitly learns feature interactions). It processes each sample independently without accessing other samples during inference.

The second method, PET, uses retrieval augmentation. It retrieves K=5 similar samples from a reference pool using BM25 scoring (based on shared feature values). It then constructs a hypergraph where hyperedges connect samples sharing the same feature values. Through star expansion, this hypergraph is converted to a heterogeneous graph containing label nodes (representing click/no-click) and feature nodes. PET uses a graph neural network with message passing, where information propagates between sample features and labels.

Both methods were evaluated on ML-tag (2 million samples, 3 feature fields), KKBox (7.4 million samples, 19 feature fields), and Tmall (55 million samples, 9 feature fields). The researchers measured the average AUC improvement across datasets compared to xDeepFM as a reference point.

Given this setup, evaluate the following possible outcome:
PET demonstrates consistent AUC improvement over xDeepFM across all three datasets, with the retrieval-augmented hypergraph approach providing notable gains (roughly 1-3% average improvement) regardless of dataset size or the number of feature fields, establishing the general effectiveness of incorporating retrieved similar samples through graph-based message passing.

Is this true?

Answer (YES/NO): NO